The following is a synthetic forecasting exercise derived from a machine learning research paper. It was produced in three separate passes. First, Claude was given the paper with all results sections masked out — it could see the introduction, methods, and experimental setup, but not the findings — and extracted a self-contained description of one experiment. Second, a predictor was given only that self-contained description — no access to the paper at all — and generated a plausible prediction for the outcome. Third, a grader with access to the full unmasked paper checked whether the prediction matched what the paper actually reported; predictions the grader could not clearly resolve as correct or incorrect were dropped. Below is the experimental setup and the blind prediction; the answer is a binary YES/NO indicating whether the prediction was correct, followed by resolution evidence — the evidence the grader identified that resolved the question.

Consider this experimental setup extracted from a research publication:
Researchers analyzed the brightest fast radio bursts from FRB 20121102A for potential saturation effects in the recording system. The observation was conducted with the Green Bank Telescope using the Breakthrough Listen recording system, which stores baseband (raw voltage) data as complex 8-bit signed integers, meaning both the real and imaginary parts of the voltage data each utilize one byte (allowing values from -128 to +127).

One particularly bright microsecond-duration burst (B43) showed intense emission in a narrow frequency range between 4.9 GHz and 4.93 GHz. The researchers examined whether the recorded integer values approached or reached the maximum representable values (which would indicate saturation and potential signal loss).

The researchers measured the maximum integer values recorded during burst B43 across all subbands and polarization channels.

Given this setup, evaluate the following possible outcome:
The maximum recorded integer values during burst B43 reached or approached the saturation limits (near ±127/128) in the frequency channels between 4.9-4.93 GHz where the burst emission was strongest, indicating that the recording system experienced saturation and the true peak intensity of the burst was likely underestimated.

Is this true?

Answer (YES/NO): NO